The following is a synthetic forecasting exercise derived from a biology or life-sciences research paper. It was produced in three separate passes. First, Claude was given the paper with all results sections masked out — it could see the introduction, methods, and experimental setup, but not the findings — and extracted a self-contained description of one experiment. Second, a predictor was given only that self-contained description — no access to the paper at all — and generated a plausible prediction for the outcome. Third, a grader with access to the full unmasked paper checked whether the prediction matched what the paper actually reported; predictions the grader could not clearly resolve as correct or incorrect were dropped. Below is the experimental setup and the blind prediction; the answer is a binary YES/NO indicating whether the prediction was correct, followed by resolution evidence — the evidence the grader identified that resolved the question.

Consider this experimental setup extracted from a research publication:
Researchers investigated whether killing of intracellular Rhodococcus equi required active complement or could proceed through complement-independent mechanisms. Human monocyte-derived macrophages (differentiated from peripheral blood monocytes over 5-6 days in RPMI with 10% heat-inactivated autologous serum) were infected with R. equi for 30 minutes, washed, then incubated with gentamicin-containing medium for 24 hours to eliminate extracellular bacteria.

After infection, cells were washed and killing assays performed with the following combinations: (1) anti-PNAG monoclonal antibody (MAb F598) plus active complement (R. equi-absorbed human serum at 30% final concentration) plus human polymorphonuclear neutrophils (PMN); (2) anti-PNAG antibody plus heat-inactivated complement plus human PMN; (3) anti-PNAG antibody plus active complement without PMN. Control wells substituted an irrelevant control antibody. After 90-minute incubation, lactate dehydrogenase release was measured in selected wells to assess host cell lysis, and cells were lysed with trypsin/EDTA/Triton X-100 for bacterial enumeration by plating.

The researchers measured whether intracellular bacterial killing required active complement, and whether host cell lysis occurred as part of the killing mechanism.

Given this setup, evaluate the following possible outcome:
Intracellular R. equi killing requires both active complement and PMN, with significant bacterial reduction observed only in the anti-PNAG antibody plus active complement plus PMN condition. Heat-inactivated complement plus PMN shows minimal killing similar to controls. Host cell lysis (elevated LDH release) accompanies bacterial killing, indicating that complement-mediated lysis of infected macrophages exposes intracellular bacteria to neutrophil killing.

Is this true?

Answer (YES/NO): YES